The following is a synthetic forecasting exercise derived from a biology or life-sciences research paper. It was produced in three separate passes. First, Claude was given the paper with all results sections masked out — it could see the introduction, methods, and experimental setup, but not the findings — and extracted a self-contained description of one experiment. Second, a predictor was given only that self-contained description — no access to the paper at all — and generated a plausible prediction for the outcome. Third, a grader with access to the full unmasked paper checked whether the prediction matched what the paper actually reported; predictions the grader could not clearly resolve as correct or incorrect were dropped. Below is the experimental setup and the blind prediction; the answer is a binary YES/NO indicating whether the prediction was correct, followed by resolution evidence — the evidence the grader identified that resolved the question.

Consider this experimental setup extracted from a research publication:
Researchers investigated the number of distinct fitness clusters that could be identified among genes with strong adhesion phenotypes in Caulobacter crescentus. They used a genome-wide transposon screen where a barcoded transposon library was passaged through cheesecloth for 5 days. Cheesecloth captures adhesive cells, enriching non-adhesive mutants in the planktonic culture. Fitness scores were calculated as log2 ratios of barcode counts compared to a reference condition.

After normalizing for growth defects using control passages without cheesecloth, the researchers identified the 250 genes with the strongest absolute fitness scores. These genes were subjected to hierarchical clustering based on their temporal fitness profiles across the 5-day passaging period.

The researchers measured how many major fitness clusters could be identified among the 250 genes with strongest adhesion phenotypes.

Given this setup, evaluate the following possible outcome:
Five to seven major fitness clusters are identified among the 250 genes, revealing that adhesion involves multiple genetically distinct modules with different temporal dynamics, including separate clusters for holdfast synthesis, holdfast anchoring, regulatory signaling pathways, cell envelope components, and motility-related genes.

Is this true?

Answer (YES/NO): NO